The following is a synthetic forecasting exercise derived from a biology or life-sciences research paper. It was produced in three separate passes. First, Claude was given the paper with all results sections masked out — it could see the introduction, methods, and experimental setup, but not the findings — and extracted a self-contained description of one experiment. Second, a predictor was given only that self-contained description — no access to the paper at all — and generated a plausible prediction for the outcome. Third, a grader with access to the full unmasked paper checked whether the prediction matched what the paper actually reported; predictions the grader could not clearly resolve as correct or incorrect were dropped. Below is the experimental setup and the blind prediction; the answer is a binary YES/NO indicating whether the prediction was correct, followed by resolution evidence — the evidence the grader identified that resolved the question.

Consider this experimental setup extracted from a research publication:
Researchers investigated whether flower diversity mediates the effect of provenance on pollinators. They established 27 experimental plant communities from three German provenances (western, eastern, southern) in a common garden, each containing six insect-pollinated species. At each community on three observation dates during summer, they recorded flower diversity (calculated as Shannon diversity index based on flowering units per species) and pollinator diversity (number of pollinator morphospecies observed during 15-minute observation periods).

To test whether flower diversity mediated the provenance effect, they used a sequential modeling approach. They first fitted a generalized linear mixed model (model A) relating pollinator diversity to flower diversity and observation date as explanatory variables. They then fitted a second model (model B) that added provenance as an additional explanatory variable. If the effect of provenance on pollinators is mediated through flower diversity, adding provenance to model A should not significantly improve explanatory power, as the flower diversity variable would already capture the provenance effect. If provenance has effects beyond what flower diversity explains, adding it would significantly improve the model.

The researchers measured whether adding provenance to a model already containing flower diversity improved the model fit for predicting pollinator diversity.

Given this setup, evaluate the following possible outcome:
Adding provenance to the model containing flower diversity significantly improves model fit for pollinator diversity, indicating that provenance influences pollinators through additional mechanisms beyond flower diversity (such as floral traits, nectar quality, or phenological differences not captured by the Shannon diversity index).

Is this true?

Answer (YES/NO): NO